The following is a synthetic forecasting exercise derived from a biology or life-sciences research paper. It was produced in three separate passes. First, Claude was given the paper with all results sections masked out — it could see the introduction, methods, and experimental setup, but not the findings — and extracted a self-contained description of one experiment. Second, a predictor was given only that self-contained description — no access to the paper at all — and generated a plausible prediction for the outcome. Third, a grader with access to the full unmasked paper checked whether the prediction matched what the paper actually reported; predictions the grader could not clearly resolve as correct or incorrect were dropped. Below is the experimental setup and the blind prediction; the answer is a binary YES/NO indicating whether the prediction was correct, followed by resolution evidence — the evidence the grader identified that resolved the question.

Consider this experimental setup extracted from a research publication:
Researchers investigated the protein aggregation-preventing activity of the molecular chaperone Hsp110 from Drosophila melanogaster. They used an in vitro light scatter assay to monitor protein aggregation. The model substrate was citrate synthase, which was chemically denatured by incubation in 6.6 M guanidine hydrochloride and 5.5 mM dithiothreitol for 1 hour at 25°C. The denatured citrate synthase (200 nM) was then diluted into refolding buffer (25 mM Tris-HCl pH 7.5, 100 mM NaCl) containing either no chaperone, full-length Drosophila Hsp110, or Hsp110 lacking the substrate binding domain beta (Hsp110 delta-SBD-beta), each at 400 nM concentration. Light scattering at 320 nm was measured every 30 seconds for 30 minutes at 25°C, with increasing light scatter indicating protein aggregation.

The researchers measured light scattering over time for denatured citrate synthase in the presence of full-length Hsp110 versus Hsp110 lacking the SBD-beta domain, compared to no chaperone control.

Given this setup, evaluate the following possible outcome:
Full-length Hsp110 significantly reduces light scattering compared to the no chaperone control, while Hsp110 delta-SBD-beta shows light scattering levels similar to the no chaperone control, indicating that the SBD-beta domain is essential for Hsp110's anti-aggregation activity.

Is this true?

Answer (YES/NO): NO